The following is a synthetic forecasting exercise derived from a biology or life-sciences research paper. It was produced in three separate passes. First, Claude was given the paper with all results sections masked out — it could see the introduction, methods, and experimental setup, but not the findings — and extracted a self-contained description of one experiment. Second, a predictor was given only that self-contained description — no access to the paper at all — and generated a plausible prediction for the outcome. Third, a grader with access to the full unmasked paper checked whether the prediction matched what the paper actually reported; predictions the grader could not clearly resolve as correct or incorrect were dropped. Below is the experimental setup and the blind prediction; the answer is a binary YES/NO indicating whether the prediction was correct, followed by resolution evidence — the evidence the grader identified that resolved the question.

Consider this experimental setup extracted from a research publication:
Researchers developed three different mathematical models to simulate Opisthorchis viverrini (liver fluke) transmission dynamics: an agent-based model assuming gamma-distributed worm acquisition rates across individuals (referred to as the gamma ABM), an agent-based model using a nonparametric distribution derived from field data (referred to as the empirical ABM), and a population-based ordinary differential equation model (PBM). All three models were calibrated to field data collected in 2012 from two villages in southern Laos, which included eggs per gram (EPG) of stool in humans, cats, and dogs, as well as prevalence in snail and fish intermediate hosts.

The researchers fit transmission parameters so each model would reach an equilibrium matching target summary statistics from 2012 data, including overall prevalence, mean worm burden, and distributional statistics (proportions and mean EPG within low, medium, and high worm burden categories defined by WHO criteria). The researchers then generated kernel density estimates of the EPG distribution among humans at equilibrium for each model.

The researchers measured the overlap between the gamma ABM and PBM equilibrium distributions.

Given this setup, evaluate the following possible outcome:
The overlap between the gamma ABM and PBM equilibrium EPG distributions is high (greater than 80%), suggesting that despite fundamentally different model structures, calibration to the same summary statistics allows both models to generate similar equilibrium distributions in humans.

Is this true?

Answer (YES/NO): YES